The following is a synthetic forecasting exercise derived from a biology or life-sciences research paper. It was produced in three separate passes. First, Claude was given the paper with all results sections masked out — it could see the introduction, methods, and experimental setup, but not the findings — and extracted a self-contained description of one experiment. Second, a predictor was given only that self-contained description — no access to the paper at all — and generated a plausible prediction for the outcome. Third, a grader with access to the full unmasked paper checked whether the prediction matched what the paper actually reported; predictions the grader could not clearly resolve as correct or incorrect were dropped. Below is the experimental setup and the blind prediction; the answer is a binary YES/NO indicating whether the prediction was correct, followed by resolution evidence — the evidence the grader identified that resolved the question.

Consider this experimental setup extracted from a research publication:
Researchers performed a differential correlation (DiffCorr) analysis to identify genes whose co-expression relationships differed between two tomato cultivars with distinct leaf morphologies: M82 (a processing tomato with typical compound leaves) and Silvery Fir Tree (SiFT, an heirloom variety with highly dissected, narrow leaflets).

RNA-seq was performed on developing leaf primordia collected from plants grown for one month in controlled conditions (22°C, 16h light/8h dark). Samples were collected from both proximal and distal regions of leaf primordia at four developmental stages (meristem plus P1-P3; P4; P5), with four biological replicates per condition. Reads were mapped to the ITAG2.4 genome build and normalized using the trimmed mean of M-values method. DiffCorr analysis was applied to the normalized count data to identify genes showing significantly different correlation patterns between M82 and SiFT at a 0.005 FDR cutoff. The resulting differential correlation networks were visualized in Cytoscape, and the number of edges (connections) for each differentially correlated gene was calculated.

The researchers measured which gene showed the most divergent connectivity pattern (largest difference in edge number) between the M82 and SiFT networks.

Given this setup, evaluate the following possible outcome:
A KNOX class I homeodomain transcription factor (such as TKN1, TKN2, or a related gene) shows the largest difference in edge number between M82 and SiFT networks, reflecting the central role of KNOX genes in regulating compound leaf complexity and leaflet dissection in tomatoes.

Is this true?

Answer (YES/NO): NO